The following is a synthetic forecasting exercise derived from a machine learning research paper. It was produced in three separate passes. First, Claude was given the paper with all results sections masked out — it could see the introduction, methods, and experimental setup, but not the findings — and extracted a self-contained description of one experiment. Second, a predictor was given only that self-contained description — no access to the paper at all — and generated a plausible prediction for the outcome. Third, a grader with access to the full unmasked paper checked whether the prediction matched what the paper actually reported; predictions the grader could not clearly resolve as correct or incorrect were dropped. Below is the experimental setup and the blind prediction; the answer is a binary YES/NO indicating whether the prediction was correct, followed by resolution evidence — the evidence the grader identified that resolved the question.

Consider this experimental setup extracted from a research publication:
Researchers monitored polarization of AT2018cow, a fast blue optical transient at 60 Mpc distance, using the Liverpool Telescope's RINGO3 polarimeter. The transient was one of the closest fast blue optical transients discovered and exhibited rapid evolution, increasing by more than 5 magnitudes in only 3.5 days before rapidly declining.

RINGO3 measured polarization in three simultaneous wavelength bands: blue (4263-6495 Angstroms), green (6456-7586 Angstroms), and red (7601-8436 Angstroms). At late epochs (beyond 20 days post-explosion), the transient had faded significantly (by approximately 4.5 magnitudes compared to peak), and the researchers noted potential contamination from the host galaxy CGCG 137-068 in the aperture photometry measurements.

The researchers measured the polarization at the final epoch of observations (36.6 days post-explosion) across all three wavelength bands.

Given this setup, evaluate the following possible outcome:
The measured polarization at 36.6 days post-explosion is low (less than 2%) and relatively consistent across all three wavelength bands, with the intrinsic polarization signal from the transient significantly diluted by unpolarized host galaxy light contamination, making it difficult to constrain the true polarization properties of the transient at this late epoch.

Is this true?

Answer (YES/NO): YES